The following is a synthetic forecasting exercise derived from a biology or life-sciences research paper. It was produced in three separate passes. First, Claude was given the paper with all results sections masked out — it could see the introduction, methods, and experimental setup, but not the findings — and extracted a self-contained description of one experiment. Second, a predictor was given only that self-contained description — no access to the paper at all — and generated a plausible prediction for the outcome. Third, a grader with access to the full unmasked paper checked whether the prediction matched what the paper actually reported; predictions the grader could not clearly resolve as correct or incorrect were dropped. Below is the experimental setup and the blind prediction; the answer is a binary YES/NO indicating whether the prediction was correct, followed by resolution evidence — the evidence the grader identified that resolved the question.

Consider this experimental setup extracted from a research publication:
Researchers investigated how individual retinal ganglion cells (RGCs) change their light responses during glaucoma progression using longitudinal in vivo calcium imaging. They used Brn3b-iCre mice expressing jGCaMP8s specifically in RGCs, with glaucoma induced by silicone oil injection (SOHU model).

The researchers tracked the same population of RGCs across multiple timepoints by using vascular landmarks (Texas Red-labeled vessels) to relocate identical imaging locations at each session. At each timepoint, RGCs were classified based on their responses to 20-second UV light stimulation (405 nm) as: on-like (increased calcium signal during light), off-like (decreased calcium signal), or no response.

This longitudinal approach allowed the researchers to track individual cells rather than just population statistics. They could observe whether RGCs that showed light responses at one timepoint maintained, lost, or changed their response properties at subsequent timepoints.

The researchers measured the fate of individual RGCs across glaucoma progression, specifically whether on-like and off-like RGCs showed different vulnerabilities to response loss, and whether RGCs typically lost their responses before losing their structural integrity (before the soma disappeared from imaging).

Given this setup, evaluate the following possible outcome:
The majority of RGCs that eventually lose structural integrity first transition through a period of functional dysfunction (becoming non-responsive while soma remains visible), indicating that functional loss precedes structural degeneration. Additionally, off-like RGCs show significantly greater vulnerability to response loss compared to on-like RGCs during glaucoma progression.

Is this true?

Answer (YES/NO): NO